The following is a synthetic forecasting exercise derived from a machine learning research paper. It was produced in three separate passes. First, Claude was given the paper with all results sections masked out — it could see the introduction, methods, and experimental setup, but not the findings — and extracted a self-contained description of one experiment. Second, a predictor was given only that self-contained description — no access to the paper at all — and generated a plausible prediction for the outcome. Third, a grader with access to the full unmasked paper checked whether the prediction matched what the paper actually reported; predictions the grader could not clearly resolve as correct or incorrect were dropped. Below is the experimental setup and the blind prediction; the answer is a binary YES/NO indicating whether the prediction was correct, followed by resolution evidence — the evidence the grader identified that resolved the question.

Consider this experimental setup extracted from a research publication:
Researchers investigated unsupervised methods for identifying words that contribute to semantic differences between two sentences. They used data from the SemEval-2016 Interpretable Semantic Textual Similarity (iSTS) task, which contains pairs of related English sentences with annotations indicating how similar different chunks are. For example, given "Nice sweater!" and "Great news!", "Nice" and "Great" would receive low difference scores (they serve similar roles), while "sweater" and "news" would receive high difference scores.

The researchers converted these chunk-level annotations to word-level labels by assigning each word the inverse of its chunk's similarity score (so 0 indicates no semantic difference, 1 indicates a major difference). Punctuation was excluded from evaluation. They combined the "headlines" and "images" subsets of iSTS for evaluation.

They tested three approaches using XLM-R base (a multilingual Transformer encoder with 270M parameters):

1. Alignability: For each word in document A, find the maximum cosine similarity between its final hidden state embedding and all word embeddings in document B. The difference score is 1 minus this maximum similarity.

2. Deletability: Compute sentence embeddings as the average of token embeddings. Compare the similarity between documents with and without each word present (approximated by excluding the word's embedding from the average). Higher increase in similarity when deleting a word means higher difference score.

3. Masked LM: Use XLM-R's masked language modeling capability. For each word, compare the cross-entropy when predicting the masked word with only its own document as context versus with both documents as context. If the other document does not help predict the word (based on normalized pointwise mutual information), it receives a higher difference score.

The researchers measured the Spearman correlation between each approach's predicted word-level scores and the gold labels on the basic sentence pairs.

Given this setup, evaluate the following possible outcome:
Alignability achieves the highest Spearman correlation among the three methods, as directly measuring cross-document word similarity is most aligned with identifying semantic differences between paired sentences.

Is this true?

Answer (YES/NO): YES